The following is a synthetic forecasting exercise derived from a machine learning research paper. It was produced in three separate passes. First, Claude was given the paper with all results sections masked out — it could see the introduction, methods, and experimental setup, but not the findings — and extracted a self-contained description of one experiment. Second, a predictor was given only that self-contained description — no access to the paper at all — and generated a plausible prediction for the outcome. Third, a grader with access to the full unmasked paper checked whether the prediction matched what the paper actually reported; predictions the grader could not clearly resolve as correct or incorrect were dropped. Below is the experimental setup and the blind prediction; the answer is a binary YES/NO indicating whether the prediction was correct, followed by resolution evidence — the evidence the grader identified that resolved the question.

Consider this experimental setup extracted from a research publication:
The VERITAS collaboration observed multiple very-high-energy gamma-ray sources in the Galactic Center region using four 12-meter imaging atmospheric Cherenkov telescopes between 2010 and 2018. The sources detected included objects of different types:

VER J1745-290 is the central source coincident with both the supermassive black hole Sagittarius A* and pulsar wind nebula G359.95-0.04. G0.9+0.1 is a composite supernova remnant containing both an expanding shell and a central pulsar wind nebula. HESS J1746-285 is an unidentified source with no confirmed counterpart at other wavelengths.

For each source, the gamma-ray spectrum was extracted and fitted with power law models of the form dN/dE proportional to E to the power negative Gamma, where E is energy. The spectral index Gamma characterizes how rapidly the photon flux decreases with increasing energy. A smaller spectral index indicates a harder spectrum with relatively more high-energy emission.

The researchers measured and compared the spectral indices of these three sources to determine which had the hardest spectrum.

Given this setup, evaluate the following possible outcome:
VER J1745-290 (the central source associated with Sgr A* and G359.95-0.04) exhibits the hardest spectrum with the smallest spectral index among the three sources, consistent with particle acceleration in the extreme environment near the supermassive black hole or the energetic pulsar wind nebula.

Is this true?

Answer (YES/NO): NO